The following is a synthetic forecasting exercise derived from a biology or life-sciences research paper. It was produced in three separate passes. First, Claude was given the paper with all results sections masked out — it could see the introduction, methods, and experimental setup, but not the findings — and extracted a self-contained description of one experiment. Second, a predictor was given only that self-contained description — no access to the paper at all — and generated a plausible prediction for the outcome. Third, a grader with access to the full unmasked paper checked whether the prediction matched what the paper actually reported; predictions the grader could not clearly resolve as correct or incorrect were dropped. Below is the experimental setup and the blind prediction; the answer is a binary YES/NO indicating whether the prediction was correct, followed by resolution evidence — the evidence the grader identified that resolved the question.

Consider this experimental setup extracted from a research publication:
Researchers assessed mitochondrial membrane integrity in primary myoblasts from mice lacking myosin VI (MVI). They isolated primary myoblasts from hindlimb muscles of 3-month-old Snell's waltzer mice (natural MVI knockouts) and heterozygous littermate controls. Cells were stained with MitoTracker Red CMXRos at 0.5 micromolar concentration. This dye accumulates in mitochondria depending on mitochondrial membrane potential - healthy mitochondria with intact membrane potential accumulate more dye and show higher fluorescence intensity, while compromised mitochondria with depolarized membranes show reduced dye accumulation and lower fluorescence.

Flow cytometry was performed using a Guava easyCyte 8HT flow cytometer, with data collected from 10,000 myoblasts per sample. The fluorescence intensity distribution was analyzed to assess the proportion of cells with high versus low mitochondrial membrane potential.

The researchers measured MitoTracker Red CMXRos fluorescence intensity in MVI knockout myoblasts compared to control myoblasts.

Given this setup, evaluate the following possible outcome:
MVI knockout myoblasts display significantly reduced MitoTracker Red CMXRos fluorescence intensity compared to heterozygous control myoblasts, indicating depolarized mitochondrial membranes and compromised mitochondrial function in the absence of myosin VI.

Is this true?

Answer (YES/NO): YES